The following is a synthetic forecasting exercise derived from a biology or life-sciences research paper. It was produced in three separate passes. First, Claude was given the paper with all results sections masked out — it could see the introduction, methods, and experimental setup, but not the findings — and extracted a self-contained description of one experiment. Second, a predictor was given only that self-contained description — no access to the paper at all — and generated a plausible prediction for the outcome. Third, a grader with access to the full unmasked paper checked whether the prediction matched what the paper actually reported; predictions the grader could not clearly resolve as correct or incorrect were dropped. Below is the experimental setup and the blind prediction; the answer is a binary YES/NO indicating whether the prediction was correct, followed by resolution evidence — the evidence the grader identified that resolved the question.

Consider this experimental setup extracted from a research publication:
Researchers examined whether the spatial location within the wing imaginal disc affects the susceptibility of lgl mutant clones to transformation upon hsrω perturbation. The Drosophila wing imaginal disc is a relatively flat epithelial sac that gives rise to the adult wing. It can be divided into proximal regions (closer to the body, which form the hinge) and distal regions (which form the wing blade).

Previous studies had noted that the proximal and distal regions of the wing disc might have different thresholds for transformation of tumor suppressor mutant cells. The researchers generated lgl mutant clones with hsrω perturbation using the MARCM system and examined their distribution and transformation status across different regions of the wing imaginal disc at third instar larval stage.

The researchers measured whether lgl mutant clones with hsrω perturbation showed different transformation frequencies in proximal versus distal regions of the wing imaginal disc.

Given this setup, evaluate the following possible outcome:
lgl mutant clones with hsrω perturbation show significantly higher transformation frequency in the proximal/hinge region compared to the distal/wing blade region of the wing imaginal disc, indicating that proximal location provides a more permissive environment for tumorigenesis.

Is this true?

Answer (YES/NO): YES